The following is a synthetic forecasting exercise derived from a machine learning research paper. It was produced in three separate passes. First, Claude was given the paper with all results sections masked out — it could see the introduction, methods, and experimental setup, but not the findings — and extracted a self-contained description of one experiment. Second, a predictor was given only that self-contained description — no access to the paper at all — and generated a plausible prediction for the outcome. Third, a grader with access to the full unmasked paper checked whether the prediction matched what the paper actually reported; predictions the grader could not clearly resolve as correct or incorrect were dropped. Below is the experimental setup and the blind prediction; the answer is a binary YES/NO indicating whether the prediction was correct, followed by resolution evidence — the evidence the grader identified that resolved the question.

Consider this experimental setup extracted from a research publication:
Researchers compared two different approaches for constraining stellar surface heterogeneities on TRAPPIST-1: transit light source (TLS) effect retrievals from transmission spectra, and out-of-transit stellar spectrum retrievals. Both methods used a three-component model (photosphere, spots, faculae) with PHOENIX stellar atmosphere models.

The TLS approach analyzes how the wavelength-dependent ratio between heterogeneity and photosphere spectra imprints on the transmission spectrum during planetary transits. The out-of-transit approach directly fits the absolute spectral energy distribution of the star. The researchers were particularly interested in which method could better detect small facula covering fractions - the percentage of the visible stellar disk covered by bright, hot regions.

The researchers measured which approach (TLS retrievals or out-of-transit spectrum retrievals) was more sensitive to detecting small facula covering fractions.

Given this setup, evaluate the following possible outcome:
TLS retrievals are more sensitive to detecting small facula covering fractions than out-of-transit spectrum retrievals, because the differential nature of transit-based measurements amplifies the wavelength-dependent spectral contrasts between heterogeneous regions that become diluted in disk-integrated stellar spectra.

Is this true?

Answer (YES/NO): YES